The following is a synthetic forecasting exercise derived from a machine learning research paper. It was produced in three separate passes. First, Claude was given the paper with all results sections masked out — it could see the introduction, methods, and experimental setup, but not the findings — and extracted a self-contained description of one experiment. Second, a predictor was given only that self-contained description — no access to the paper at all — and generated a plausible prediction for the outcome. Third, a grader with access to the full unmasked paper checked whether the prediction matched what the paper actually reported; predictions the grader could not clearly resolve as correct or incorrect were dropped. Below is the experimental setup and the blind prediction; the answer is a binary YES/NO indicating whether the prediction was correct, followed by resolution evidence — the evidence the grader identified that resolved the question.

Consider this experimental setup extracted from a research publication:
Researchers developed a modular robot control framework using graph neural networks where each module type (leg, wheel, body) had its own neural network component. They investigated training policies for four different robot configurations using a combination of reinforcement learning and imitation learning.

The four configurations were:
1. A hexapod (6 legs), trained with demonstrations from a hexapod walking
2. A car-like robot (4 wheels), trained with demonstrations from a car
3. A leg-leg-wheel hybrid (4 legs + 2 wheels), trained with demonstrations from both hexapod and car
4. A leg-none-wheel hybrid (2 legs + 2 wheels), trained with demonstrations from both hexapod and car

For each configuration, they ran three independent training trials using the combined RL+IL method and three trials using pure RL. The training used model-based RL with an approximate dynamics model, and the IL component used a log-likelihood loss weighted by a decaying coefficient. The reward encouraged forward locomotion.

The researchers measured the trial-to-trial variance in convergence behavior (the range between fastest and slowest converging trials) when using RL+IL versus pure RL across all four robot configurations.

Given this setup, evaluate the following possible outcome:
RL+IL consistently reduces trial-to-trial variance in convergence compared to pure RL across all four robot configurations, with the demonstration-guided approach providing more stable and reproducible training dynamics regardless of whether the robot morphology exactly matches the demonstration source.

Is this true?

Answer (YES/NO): YES